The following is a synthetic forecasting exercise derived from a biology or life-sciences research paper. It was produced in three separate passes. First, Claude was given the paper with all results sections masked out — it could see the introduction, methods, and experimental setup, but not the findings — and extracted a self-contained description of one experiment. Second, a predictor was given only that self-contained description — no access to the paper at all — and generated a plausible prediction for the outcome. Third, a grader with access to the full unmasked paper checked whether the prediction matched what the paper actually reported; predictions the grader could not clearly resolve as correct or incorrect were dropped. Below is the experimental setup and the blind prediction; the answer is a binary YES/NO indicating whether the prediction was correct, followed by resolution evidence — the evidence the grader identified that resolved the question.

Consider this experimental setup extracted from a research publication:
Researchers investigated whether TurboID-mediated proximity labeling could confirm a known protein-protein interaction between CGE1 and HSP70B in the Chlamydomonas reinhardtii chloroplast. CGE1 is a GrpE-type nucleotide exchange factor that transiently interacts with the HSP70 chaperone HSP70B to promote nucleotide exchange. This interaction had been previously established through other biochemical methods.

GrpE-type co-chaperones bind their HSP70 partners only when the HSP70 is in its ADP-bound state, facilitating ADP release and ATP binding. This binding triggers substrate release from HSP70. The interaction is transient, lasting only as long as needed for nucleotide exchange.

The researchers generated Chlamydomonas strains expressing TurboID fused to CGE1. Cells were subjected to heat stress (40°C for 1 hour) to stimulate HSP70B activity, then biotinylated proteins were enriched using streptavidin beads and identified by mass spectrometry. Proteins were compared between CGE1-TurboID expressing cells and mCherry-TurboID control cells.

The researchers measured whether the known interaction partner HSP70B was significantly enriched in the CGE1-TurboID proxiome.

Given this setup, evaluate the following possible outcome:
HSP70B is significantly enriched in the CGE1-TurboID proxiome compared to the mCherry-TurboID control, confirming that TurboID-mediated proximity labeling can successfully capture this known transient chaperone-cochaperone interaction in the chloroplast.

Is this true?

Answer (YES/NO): YES